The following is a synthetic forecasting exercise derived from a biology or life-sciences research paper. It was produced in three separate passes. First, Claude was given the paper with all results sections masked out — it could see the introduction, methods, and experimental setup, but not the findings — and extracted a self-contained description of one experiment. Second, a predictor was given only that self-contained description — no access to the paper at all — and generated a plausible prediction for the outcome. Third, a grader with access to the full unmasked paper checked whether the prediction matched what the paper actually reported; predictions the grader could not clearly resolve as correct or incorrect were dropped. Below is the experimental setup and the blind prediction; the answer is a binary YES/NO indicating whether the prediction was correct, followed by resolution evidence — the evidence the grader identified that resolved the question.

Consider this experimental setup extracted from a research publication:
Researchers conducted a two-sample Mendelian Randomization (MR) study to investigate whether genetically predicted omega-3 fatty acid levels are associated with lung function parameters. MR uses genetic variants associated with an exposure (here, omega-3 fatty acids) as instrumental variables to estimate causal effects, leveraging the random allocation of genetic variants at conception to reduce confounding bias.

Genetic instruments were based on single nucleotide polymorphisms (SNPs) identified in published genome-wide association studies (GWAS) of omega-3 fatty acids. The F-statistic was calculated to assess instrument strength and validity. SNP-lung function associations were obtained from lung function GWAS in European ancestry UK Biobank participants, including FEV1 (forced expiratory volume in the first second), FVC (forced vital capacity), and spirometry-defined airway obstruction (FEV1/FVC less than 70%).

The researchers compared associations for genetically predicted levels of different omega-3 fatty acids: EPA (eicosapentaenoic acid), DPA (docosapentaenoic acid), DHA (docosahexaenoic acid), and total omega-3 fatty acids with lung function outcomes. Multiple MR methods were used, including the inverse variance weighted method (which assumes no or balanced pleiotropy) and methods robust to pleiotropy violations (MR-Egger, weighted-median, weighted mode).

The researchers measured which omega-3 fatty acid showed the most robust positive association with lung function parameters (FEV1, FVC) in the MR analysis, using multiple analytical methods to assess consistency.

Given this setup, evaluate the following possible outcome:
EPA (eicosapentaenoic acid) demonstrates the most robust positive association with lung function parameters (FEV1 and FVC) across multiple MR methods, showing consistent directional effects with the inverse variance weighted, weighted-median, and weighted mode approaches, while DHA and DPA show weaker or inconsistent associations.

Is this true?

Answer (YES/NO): NO